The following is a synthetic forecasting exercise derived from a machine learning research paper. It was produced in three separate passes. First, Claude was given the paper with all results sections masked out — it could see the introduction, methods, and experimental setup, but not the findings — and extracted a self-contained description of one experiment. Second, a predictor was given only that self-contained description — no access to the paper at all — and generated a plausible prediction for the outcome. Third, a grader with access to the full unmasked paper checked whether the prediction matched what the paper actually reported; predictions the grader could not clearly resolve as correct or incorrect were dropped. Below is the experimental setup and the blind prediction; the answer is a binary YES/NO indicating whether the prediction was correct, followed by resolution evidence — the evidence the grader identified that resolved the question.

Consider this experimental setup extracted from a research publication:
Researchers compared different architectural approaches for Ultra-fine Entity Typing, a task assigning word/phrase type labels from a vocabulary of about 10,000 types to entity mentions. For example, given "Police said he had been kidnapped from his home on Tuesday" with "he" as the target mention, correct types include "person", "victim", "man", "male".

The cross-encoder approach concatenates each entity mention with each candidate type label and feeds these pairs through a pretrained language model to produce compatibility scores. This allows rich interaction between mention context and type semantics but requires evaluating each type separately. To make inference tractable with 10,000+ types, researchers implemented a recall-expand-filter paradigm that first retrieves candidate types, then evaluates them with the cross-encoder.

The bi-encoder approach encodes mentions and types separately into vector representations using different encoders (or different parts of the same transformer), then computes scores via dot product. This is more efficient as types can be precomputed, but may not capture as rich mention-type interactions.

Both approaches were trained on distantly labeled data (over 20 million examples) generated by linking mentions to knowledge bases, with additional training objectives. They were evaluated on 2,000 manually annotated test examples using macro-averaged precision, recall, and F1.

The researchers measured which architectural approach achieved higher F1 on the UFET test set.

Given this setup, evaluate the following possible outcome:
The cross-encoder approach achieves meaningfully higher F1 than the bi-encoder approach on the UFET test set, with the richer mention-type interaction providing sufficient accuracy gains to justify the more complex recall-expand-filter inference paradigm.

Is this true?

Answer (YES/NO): NO